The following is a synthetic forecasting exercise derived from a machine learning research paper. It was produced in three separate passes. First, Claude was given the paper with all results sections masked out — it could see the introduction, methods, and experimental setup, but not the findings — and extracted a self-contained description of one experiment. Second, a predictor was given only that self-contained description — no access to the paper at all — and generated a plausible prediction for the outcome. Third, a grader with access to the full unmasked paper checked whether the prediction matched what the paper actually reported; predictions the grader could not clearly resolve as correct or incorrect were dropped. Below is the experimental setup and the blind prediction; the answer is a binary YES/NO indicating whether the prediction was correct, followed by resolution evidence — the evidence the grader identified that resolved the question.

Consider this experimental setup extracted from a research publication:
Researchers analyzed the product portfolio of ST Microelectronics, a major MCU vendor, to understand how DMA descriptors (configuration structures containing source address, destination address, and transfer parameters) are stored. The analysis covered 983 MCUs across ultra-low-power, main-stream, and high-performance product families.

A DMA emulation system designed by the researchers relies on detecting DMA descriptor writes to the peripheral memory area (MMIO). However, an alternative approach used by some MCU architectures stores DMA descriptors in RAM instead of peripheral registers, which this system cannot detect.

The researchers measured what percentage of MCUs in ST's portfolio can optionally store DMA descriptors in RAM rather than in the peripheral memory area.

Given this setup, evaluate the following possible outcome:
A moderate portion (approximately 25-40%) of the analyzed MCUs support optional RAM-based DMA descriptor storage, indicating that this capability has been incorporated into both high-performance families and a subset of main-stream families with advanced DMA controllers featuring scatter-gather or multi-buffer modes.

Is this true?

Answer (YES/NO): NO